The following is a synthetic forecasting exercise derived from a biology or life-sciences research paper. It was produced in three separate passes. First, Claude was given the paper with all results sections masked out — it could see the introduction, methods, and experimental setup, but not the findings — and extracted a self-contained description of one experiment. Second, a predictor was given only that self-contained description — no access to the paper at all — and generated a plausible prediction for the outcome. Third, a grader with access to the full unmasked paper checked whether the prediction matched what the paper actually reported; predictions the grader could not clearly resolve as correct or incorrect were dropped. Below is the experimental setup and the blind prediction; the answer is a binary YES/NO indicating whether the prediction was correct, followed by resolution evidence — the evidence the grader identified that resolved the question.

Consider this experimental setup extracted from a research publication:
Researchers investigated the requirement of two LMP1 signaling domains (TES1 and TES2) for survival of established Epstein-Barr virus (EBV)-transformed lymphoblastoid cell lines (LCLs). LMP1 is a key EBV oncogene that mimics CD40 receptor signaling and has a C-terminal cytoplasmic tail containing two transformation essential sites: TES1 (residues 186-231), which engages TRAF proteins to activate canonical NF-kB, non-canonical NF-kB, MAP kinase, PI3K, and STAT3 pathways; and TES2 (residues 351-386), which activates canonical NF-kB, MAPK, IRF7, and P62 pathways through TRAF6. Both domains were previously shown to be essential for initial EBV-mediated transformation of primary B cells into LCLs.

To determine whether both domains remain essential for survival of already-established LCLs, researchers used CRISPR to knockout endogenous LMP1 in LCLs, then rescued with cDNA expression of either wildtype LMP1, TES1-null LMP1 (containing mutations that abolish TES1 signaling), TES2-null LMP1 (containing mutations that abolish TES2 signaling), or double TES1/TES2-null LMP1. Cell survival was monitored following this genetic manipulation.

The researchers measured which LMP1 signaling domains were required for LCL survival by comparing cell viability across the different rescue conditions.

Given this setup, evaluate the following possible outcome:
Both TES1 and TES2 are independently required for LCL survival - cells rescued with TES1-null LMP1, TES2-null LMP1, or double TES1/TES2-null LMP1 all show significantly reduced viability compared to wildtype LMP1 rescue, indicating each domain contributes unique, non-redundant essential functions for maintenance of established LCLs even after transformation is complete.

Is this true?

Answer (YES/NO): NO